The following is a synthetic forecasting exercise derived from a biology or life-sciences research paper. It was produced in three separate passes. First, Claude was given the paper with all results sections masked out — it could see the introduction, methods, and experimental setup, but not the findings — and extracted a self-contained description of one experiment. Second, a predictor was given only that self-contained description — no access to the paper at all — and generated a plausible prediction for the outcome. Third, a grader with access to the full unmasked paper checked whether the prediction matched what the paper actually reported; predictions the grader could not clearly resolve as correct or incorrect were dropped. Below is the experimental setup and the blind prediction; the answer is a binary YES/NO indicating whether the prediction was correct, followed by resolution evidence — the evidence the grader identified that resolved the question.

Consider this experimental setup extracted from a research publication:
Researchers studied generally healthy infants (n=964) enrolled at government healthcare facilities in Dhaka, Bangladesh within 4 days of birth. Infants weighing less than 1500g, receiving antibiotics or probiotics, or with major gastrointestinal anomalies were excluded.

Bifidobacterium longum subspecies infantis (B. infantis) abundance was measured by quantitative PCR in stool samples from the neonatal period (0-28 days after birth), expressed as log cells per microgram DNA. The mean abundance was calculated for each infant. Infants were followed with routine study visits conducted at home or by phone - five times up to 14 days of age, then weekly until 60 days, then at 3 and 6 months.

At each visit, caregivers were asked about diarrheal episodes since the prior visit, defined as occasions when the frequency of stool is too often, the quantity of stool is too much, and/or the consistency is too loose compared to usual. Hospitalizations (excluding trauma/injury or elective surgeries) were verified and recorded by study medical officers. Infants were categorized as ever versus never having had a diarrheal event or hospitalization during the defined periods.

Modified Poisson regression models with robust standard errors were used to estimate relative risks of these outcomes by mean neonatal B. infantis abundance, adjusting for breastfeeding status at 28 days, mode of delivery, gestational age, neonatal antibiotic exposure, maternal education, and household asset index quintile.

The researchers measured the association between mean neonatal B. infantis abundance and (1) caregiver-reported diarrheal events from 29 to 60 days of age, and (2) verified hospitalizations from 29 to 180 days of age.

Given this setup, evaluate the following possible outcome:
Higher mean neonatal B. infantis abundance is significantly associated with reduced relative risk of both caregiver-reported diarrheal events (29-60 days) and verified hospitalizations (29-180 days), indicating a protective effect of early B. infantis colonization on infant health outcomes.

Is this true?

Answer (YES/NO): NO